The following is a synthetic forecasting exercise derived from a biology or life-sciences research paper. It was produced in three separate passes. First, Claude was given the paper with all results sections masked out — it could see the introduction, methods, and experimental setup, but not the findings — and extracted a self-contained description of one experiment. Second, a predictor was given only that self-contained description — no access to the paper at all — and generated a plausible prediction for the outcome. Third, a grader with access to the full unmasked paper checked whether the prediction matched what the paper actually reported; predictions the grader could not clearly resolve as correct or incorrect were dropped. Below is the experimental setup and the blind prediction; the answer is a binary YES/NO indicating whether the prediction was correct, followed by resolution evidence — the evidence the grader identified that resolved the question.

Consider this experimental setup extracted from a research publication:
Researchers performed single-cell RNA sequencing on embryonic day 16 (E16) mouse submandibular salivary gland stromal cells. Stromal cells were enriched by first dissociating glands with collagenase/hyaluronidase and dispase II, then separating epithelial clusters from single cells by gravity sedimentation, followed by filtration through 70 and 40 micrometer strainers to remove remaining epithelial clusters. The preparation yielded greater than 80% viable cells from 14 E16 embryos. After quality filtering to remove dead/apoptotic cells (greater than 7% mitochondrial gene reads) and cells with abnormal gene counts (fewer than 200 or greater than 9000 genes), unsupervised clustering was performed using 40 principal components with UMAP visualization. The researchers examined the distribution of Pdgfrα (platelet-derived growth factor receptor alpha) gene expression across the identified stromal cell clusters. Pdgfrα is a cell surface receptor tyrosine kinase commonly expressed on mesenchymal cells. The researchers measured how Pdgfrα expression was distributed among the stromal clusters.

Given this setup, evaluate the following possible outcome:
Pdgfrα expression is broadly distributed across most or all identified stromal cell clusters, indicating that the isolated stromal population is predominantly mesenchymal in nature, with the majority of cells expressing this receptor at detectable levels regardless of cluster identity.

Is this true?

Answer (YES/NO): NO